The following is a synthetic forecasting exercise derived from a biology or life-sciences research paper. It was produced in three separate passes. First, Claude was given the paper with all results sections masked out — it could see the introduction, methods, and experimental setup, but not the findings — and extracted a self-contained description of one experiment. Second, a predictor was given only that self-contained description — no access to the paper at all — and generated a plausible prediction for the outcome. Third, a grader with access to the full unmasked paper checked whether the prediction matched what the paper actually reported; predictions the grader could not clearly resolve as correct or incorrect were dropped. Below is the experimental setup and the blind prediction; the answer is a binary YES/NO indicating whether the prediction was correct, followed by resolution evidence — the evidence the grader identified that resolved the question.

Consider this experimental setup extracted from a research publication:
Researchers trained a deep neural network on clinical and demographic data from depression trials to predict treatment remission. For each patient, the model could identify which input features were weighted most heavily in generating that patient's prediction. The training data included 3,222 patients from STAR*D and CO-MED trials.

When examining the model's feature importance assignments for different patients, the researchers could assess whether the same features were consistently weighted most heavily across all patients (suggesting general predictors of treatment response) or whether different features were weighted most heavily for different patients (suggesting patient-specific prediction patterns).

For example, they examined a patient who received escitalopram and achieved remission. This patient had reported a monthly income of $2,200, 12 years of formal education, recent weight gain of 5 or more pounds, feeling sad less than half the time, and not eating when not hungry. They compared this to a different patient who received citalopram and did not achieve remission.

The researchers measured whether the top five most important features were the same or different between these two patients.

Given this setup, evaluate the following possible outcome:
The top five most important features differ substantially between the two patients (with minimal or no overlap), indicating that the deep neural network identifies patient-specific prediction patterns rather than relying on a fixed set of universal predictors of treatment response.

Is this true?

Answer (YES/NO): YES